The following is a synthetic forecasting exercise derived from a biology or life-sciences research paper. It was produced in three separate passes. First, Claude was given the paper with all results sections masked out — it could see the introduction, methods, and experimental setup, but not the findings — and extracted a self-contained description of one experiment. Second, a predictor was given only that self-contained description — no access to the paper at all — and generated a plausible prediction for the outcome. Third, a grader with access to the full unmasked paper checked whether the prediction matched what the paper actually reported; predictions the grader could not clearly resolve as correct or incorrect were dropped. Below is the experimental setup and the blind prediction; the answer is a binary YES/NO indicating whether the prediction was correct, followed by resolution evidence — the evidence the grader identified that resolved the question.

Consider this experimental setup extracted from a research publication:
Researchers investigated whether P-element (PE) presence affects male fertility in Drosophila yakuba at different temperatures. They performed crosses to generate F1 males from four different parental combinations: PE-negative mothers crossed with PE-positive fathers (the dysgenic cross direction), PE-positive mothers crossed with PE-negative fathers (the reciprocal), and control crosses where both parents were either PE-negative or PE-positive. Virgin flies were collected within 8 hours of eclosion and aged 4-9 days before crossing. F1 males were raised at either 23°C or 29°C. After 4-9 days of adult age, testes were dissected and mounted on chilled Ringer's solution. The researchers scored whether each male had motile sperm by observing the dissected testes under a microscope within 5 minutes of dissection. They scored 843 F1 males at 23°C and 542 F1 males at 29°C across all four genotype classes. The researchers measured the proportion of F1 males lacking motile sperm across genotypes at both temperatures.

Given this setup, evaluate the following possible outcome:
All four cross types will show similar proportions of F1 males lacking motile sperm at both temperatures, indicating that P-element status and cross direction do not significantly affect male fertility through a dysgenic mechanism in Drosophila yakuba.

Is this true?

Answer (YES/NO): NO